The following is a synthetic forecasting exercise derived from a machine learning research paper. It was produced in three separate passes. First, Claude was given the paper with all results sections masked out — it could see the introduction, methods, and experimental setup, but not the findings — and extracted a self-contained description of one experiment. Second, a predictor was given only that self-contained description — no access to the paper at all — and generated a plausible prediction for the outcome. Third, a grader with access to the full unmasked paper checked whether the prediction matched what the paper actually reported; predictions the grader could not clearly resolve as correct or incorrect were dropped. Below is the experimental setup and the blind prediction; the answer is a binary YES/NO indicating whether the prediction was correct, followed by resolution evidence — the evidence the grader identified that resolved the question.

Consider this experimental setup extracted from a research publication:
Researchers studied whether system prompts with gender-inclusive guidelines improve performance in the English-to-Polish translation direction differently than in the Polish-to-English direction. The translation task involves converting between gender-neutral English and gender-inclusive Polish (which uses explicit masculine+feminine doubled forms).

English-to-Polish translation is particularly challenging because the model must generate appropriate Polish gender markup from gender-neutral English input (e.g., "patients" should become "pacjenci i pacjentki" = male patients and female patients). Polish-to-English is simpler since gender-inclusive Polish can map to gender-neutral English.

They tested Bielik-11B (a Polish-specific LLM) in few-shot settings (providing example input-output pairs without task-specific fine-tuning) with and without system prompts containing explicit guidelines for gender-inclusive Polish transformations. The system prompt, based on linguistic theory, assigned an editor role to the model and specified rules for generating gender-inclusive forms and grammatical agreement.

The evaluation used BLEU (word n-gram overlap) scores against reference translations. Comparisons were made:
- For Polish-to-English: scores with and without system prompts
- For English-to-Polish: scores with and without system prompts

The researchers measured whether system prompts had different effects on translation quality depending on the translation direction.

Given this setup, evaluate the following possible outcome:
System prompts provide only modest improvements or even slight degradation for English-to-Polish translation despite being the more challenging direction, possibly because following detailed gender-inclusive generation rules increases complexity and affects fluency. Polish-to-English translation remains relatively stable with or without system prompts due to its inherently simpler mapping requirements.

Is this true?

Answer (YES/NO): NO